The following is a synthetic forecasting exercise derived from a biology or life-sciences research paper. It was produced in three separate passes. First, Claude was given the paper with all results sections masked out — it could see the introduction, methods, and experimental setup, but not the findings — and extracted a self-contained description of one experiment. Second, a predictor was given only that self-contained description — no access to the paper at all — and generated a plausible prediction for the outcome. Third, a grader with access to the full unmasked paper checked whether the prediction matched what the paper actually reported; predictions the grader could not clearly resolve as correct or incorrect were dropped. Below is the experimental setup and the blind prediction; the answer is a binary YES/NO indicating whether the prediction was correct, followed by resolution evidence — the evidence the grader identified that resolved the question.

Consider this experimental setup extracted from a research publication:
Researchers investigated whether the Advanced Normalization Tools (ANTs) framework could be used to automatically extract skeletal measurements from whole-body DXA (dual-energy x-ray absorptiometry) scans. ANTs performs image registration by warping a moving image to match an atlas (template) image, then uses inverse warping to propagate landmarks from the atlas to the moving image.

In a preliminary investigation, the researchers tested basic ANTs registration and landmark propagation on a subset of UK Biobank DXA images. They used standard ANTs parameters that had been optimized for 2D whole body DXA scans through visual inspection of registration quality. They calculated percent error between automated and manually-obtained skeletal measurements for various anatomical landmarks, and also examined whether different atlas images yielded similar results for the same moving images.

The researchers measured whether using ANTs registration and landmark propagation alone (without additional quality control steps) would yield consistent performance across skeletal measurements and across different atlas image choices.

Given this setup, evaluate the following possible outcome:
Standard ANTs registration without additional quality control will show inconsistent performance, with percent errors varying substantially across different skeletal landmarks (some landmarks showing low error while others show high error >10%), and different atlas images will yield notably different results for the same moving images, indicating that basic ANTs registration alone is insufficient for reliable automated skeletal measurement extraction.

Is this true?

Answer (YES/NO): YES